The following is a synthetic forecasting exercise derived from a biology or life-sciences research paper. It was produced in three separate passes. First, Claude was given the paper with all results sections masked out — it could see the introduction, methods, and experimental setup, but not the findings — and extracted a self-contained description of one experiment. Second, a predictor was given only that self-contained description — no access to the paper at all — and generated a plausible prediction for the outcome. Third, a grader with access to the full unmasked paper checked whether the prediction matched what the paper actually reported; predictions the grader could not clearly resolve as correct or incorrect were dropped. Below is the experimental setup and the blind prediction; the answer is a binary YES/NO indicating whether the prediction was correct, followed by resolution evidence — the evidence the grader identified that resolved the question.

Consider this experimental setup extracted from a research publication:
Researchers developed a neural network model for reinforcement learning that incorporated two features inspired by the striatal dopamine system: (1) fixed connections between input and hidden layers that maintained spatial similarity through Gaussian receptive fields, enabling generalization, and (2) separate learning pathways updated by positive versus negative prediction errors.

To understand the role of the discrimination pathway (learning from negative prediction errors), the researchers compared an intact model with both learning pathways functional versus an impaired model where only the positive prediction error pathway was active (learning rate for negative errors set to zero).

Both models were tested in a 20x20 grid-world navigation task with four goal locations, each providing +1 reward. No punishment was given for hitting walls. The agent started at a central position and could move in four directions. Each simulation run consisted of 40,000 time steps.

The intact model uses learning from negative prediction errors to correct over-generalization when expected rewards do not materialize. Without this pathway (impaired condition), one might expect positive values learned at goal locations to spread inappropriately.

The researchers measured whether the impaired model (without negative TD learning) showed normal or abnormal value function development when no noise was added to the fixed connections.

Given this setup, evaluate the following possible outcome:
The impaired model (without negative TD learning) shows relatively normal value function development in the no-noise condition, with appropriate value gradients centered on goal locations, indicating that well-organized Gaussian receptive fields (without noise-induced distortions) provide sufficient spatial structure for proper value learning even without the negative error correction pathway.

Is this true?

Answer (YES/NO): NO